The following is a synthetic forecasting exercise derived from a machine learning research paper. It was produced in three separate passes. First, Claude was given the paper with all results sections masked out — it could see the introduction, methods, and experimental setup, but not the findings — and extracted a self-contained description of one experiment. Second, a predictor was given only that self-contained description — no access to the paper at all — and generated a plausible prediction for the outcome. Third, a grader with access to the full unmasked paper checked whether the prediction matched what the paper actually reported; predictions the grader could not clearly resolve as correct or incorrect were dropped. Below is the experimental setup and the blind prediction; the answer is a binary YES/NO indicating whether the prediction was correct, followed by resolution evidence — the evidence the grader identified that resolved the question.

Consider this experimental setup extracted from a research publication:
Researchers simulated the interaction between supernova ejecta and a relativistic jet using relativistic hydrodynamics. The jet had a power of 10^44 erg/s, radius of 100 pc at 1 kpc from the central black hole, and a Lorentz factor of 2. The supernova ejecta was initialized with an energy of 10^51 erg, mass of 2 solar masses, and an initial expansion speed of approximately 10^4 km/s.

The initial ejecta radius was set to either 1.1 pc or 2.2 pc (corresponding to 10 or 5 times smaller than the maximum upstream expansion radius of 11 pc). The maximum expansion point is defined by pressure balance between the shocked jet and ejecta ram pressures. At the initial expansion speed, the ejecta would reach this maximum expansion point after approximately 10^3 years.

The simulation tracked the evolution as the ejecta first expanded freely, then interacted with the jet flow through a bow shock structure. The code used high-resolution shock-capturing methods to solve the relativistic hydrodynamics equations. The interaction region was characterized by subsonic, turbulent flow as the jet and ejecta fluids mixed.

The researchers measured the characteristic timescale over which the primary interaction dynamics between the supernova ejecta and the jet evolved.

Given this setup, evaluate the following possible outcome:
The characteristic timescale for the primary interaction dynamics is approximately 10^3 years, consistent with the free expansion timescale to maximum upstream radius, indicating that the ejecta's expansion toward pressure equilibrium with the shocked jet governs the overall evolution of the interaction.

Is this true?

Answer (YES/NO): NO